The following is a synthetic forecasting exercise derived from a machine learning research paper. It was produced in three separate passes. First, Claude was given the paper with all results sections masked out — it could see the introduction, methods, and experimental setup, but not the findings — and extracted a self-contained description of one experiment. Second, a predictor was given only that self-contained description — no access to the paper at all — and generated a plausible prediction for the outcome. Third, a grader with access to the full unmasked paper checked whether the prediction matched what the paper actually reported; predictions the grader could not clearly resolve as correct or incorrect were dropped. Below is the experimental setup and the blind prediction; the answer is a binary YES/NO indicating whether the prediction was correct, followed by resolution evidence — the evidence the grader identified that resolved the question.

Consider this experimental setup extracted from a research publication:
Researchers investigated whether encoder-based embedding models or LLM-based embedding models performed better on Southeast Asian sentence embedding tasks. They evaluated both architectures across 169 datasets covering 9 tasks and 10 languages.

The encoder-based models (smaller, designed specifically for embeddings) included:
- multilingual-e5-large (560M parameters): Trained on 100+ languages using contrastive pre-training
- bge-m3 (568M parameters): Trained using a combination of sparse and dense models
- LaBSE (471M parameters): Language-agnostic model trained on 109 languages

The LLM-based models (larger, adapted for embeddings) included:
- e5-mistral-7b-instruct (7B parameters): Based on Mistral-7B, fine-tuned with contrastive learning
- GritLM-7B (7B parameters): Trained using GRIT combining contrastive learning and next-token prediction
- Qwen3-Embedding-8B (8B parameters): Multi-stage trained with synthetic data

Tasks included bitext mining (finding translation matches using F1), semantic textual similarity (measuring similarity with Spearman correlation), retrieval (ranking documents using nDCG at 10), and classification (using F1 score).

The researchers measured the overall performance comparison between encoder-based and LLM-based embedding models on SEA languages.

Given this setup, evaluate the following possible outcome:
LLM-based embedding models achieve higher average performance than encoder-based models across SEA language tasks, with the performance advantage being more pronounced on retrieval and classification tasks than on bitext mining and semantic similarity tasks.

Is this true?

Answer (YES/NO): NO